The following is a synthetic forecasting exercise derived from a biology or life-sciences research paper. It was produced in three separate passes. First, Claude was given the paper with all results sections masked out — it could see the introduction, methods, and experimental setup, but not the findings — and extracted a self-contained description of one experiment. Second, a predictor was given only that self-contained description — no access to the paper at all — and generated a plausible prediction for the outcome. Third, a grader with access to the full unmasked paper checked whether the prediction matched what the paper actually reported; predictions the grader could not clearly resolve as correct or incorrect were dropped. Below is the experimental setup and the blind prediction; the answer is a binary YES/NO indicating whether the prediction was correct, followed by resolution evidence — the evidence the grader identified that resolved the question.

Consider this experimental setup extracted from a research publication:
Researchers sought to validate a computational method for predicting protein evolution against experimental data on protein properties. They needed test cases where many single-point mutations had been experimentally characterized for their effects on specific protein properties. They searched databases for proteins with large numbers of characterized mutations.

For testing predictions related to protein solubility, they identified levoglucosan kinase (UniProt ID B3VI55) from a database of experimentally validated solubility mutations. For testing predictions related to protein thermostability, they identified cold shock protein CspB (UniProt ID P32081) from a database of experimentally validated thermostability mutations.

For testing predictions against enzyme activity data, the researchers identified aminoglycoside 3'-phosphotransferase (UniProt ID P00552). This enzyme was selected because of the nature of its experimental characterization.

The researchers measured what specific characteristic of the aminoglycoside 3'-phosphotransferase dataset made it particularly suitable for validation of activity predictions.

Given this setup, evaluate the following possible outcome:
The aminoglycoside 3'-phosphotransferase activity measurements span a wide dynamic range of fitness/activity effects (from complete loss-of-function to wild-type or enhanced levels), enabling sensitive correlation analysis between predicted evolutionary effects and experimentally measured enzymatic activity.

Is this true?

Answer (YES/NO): NO